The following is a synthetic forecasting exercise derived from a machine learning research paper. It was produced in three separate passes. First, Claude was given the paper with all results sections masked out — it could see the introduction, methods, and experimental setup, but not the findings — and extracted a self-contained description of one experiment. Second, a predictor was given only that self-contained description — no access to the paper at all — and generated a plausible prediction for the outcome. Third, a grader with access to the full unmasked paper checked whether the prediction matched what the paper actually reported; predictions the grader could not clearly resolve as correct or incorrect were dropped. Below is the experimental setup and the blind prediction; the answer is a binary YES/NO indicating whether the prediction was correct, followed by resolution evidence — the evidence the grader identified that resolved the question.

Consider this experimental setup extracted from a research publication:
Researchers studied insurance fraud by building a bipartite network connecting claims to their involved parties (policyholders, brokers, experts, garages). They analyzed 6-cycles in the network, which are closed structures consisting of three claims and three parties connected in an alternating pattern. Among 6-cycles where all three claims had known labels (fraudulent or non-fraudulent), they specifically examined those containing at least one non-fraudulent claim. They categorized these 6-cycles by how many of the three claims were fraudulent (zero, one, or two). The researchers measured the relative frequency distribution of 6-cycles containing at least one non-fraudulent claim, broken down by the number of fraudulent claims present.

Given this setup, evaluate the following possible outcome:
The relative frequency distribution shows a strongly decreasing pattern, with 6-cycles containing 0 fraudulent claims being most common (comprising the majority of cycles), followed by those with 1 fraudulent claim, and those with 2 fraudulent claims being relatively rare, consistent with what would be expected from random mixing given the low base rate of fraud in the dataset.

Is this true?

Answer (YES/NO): NO